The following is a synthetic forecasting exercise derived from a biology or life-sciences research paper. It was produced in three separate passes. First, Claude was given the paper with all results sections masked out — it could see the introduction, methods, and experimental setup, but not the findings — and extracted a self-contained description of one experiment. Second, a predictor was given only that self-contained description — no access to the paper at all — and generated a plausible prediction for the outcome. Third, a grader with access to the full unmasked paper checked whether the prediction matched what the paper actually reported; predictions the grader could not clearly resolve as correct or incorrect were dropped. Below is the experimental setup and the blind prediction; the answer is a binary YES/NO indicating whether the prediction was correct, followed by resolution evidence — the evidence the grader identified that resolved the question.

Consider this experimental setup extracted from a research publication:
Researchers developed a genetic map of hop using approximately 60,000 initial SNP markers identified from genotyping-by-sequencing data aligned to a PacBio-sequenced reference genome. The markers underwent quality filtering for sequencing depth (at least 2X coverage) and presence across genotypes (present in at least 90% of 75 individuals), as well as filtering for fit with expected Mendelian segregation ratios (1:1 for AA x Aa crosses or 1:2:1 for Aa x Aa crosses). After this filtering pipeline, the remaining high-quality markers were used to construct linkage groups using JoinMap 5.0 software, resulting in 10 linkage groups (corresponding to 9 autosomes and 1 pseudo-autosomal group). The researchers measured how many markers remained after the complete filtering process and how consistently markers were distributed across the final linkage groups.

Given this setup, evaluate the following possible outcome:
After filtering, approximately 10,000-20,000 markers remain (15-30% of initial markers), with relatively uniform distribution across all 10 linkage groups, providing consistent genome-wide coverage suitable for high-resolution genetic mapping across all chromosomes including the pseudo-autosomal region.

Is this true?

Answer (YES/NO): NO